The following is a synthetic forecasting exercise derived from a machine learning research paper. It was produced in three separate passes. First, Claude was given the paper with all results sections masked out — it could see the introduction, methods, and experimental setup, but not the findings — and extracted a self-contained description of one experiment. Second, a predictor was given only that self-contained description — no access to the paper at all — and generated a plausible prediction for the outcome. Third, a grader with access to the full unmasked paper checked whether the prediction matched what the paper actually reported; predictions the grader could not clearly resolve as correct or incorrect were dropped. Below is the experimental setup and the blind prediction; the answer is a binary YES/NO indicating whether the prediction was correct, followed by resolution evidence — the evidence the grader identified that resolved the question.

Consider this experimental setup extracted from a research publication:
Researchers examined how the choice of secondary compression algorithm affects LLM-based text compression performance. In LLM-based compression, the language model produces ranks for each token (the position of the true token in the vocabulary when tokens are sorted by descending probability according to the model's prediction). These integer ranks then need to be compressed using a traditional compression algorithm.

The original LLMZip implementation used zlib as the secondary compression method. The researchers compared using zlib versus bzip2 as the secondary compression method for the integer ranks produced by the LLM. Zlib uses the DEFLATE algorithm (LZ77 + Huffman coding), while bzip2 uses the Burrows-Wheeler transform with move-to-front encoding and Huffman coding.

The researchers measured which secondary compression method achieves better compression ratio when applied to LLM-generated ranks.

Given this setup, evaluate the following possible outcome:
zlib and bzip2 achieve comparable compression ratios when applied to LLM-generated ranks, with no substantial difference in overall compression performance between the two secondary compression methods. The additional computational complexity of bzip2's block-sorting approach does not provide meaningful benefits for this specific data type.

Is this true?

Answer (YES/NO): NO